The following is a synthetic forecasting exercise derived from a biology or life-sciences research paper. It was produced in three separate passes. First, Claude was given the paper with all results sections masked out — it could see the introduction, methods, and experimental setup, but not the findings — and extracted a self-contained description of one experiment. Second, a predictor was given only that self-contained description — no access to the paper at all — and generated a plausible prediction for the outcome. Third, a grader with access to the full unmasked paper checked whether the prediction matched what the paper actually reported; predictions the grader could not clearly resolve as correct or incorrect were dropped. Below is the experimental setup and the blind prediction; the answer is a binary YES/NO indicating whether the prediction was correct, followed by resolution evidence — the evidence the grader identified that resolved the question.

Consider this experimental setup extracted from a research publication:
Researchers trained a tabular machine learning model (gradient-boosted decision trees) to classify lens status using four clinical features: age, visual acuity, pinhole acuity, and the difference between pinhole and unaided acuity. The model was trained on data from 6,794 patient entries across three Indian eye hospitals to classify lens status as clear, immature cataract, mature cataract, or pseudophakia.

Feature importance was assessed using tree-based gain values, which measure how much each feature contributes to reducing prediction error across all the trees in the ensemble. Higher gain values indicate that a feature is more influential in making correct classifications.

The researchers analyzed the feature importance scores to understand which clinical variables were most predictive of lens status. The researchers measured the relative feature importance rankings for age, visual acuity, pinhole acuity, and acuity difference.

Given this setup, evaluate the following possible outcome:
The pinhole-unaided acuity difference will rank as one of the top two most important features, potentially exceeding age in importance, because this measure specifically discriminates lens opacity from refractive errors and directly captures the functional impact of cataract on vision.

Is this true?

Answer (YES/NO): NO